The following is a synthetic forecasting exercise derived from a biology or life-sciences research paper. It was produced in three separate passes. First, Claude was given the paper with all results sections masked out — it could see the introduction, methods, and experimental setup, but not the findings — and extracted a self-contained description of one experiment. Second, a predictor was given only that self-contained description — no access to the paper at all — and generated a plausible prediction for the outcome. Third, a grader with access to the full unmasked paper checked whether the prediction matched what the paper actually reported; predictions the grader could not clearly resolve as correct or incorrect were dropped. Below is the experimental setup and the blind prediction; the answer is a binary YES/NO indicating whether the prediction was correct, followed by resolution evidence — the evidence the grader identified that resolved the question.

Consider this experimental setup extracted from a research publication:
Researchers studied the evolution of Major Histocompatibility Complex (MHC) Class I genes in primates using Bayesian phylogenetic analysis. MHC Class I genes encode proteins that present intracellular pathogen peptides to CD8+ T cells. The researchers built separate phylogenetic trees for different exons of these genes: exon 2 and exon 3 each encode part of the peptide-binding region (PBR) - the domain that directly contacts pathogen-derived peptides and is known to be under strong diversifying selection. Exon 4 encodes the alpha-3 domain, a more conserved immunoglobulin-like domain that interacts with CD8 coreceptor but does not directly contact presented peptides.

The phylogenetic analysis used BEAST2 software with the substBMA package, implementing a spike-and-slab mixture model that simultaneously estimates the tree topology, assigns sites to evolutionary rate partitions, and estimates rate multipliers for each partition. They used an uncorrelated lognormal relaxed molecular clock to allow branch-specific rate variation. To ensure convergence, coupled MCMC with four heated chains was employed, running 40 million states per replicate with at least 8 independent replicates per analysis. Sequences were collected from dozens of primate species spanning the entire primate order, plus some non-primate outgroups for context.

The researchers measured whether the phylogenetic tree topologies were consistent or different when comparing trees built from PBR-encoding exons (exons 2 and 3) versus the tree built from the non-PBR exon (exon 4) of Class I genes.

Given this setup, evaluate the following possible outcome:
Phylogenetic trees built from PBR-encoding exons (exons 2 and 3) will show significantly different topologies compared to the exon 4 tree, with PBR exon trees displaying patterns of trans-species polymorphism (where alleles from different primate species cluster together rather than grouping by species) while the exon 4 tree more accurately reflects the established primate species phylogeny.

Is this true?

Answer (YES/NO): NO